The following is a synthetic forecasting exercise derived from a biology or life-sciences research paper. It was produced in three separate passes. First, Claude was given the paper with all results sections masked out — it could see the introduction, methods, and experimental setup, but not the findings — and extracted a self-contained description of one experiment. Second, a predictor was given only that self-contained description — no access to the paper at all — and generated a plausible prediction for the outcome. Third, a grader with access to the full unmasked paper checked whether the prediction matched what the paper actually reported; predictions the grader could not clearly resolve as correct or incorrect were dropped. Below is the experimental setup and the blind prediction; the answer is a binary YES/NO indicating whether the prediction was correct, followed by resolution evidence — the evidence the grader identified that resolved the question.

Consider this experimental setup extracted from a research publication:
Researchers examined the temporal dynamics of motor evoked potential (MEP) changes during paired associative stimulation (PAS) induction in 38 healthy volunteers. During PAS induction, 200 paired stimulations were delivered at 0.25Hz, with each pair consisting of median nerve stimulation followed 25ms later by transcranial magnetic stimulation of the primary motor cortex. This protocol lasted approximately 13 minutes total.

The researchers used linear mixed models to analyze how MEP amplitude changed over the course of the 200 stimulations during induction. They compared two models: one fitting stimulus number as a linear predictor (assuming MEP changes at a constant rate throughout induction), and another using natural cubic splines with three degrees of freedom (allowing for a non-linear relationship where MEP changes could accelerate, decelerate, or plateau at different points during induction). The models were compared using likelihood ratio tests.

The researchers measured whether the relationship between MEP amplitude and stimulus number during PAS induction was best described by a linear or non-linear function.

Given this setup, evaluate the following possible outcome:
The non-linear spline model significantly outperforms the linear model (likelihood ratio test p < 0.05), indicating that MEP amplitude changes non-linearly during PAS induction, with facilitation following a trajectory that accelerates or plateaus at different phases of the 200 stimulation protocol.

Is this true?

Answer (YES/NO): NO